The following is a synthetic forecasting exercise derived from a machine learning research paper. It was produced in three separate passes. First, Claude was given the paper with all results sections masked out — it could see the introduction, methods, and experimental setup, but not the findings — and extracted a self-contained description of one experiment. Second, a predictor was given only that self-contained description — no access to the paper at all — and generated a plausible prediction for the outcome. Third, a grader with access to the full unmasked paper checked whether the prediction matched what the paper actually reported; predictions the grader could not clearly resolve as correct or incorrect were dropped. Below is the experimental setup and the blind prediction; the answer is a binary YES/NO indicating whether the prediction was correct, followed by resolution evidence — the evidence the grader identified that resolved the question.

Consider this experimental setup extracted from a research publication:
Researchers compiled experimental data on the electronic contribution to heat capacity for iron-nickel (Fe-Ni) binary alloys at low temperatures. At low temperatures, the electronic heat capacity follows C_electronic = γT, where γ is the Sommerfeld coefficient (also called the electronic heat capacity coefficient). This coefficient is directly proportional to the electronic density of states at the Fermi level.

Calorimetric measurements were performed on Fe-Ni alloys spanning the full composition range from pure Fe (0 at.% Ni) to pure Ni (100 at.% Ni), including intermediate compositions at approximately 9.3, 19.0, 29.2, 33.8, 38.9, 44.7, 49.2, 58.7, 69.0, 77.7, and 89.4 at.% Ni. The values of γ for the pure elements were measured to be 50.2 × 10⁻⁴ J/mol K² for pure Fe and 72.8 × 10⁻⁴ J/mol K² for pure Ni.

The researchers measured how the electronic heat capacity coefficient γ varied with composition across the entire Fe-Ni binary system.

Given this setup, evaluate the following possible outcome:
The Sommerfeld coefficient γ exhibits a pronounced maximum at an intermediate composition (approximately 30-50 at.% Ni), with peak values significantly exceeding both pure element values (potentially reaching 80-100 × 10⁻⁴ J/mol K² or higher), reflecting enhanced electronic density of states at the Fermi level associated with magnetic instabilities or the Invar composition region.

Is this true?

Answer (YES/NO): YES